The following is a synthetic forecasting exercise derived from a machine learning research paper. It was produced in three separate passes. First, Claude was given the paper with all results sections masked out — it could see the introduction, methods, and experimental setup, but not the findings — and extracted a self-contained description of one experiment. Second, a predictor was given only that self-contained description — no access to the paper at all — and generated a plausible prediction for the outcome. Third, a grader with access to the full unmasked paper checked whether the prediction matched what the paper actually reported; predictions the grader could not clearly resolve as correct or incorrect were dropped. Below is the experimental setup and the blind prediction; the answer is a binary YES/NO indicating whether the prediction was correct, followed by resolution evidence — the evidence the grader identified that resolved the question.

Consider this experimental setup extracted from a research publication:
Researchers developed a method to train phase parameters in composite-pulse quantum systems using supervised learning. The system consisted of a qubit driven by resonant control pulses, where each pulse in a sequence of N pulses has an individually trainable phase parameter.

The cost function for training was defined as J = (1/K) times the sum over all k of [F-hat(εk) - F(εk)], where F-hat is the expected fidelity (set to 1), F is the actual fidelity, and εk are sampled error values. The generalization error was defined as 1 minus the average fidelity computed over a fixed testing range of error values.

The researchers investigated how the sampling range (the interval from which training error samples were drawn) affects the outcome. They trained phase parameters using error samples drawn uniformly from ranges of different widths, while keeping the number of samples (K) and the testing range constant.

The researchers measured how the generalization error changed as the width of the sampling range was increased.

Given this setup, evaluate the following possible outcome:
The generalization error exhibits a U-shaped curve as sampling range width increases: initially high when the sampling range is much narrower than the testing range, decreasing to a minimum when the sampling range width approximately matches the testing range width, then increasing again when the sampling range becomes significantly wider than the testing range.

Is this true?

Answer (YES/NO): NO